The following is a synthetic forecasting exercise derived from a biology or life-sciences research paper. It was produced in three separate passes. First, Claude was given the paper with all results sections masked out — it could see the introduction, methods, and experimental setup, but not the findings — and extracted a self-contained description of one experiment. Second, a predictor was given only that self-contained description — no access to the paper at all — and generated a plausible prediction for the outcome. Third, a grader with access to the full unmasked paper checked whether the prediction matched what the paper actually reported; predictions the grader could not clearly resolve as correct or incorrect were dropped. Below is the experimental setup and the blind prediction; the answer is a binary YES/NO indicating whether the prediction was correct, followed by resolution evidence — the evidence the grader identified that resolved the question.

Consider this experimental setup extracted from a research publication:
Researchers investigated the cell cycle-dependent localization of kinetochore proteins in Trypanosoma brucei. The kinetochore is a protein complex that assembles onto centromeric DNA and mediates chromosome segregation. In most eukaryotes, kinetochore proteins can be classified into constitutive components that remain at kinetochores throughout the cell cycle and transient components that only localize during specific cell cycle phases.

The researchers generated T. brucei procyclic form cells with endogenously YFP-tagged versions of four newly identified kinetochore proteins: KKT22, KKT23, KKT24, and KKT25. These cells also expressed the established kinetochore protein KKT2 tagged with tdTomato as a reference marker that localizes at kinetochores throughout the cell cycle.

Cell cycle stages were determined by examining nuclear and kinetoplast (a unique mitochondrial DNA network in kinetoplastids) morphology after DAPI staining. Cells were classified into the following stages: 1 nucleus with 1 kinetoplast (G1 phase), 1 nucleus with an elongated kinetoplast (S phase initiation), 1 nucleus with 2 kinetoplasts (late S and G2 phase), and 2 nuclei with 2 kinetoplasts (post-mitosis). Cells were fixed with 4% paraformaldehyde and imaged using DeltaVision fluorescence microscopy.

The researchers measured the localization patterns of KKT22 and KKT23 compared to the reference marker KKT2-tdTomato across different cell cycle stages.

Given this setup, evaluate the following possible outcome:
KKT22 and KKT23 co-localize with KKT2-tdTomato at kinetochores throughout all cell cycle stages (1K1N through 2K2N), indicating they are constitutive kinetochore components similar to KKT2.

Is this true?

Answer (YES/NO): YES